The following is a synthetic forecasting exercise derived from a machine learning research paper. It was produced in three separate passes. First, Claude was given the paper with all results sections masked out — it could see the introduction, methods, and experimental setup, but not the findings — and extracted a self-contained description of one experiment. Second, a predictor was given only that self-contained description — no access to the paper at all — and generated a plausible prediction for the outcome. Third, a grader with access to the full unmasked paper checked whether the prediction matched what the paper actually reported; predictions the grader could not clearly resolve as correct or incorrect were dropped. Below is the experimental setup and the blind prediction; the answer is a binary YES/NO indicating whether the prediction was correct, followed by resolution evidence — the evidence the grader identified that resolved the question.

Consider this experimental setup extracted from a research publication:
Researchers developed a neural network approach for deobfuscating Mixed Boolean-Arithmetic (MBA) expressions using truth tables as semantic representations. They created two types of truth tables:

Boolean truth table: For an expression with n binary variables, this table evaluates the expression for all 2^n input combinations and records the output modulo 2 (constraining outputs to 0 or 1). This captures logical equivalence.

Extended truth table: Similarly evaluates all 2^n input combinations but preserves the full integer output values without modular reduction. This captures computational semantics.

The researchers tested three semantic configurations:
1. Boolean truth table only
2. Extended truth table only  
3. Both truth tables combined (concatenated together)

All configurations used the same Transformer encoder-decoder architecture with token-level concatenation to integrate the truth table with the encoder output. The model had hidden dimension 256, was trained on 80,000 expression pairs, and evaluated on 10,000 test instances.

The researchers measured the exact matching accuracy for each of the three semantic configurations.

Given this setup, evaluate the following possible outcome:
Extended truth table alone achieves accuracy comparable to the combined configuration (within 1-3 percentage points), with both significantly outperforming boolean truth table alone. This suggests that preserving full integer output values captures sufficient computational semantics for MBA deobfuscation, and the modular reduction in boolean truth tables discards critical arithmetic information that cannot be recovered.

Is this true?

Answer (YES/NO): YES